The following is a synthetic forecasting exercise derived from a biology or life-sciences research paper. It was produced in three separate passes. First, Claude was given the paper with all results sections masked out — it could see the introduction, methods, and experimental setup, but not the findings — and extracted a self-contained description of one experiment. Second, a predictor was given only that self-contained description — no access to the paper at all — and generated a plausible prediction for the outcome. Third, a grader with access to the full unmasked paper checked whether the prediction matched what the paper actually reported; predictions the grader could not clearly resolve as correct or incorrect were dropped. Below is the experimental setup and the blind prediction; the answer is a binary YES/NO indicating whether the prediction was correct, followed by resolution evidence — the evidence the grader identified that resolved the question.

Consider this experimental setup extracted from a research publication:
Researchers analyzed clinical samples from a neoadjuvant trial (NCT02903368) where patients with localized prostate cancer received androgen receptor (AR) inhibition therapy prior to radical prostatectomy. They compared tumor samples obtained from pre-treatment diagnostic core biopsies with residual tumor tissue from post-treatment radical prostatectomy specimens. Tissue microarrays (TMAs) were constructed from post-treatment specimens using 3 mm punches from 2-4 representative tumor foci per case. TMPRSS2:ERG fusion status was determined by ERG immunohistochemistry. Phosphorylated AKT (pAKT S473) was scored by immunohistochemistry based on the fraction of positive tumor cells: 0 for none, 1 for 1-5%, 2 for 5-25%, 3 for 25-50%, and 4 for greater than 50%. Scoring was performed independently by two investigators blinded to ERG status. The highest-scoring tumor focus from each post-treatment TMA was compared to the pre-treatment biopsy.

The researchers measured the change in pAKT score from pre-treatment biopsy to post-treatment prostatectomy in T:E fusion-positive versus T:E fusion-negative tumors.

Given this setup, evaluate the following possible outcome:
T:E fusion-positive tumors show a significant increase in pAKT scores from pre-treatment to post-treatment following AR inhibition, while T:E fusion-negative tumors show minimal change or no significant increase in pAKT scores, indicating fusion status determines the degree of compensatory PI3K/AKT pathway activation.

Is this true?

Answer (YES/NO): YES